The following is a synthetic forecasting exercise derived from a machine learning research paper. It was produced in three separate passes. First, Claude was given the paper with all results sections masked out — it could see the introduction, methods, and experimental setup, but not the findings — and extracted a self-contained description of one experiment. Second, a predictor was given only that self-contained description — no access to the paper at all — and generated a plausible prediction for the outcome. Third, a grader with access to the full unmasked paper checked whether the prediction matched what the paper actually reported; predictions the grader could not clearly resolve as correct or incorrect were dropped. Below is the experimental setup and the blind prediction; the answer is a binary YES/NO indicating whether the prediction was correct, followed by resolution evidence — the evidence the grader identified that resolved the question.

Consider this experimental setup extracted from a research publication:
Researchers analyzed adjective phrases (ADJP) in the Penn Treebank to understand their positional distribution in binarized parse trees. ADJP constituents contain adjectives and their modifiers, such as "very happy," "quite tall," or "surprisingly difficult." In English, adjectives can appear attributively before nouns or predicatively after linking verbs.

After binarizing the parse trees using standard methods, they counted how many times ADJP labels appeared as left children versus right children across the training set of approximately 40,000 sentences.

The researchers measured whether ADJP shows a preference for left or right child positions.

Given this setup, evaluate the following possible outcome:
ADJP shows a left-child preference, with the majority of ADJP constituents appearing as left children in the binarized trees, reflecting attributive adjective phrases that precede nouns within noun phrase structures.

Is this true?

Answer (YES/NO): NO